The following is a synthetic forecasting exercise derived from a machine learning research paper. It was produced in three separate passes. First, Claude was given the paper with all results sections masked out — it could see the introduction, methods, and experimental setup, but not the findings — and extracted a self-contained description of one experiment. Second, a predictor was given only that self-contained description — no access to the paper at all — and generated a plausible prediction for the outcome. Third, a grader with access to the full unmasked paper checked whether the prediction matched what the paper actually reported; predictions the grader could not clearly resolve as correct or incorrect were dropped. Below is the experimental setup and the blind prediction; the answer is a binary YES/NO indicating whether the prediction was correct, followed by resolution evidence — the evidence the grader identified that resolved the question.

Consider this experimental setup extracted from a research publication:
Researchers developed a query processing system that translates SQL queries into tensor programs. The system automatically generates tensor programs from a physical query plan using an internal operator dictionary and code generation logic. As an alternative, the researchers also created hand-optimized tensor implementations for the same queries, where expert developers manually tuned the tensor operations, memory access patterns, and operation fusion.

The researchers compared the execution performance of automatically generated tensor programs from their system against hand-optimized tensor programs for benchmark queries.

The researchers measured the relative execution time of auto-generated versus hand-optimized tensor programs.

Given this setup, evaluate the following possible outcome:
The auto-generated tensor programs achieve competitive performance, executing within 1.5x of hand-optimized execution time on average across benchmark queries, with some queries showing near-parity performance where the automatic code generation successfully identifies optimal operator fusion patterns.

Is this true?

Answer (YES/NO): NO